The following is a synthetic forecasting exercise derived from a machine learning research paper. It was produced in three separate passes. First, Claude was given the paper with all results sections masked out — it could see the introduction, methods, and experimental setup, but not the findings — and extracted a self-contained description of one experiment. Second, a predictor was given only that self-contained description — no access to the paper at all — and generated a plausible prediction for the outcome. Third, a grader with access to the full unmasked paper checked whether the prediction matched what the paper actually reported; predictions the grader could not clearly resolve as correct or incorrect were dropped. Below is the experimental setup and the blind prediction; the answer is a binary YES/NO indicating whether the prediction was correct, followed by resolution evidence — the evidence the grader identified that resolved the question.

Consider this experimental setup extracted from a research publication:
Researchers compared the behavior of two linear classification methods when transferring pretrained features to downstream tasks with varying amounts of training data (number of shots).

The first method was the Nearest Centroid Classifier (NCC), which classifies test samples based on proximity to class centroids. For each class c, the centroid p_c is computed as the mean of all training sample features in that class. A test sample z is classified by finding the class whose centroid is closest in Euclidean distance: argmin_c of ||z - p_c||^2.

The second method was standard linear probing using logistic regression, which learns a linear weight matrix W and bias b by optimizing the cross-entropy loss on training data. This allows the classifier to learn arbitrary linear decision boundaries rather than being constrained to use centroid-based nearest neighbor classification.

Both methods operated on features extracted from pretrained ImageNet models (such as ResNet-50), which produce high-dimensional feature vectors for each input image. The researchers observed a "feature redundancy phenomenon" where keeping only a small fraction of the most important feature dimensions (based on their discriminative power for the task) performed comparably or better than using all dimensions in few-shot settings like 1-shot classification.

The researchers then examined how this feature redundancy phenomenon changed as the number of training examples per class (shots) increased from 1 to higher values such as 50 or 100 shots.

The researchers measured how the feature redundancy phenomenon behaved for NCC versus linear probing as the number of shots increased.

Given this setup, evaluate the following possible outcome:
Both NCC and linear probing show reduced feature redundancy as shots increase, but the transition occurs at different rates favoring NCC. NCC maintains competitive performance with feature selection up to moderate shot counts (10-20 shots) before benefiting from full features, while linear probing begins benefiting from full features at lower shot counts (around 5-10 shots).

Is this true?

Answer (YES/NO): NO